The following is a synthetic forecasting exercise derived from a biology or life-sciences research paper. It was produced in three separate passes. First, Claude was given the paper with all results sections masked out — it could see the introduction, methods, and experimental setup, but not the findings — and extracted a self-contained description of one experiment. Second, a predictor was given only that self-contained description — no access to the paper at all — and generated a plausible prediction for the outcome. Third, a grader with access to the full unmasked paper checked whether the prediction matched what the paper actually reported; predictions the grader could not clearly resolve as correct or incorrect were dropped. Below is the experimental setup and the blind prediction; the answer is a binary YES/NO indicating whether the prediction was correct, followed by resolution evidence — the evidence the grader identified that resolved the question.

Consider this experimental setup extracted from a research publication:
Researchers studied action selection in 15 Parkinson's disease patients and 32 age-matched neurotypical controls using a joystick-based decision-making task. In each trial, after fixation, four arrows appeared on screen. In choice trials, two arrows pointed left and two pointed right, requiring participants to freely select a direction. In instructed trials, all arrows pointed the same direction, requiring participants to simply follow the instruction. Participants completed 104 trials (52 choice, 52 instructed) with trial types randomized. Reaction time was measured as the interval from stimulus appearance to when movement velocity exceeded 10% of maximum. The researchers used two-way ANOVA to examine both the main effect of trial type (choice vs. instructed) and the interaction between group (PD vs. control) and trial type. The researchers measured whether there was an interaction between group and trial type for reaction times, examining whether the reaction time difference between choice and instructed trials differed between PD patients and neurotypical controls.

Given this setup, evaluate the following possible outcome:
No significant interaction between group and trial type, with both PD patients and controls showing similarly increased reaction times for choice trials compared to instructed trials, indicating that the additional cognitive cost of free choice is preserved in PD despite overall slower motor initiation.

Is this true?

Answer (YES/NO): NO